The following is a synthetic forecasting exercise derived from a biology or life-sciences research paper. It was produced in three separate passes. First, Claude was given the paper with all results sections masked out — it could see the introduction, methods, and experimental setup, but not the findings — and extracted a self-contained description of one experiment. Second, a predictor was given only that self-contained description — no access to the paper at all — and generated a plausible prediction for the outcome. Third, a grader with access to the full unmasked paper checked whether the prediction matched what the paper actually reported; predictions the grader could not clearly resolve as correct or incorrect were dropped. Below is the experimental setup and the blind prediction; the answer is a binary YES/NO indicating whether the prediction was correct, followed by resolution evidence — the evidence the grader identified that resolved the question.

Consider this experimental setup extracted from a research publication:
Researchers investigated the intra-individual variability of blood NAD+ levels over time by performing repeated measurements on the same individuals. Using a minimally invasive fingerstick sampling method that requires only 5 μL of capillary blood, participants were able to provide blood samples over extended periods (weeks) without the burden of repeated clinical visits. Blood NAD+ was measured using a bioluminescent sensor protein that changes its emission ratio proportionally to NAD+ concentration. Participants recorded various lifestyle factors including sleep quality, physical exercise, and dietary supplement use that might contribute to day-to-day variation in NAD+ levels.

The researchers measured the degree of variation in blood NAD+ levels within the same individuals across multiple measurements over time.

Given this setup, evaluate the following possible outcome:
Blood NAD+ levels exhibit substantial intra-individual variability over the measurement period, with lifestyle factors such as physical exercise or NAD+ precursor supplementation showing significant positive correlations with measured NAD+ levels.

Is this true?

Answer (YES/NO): NO